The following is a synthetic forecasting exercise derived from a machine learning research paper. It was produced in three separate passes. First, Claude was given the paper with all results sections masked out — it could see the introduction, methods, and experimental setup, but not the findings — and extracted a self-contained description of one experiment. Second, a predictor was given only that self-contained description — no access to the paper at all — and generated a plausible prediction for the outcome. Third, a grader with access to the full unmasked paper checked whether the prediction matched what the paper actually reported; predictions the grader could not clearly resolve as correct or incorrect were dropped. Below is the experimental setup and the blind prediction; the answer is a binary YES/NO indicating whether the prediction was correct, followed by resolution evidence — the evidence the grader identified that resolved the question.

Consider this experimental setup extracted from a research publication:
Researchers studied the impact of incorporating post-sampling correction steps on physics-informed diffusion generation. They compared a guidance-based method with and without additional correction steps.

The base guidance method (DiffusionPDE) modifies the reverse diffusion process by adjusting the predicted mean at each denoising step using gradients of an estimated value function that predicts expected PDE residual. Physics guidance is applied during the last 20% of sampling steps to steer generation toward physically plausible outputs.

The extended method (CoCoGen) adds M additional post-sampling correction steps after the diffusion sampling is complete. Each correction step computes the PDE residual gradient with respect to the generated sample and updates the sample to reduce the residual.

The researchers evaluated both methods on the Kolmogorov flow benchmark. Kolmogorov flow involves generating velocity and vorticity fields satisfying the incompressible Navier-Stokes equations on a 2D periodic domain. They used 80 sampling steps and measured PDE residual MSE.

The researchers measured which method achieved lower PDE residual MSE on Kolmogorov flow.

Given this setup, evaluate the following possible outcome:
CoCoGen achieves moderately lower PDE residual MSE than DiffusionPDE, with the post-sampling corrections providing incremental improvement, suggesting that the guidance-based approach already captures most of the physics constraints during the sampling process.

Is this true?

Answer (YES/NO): NO